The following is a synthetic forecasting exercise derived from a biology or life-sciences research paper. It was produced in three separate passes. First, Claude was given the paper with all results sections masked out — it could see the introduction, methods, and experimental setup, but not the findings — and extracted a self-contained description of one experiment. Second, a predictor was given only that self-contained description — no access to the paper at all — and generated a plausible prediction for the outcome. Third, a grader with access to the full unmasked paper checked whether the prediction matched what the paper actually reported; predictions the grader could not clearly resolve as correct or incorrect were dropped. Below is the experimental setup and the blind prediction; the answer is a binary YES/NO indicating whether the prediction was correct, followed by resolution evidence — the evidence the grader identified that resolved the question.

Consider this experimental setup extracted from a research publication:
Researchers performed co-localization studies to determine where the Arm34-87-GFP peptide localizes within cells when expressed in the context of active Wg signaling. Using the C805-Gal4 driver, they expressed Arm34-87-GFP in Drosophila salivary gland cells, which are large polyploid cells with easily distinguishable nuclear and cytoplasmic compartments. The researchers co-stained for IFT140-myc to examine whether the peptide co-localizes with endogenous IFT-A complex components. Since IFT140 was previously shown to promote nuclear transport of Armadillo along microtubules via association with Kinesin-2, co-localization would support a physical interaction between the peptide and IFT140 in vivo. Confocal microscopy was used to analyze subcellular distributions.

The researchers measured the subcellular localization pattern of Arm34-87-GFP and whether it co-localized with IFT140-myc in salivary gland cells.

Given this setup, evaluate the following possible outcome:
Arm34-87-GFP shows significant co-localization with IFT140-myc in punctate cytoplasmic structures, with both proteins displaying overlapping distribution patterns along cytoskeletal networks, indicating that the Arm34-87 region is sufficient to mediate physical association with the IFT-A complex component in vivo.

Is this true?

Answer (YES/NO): NO